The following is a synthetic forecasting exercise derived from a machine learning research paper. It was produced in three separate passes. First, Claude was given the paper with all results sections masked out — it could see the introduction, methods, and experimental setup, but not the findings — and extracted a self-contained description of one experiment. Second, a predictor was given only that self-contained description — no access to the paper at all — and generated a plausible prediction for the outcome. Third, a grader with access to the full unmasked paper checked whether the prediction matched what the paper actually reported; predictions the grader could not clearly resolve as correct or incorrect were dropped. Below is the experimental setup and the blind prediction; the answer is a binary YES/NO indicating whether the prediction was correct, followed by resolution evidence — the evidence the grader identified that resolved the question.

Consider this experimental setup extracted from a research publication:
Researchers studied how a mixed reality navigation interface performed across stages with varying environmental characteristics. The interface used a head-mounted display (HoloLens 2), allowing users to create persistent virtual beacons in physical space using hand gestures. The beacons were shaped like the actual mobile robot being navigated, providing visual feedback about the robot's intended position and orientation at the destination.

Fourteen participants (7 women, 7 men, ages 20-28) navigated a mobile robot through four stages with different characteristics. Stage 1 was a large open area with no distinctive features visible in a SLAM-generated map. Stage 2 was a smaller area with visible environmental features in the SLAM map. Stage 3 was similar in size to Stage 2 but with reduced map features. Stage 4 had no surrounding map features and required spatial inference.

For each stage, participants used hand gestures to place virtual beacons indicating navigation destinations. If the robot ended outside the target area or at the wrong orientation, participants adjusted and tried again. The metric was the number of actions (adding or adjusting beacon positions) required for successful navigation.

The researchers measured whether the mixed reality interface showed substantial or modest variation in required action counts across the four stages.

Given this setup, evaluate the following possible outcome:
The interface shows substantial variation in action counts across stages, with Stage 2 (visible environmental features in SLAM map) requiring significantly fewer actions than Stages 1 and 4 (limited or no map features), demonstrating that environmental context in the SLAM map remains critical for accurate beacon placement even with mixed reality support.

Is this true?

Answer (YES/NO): NO